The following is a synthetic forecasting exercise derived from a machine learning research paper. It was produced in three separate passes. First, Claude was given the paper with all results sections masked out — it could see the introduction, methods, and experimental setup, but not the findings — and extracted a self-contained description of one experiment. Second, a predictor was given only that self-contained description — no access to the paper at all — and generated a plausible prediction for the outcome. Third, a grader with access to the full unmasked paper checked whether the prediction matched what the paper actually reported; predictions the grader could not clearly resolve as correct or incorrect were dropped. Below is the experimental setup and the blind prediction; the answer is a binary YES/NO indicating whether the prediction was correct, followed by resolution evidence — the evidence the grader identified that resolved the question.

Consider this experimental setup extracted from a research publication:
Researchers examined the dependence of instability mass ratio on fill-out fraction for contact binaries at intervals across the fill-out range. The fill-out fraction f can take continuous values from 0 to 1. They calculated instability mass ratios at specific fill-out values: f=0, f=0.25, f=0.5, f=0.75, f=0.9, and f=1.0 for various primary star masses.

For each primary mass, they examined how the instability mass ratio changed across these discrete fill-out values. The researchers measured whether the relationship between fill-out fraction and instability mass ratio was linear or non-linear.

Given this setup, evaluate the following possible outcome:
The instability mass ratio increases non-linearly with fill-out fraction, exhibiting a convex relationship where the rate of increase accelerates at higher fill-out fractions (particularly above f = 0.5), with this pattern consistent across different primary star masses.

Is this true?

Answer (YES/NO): NO